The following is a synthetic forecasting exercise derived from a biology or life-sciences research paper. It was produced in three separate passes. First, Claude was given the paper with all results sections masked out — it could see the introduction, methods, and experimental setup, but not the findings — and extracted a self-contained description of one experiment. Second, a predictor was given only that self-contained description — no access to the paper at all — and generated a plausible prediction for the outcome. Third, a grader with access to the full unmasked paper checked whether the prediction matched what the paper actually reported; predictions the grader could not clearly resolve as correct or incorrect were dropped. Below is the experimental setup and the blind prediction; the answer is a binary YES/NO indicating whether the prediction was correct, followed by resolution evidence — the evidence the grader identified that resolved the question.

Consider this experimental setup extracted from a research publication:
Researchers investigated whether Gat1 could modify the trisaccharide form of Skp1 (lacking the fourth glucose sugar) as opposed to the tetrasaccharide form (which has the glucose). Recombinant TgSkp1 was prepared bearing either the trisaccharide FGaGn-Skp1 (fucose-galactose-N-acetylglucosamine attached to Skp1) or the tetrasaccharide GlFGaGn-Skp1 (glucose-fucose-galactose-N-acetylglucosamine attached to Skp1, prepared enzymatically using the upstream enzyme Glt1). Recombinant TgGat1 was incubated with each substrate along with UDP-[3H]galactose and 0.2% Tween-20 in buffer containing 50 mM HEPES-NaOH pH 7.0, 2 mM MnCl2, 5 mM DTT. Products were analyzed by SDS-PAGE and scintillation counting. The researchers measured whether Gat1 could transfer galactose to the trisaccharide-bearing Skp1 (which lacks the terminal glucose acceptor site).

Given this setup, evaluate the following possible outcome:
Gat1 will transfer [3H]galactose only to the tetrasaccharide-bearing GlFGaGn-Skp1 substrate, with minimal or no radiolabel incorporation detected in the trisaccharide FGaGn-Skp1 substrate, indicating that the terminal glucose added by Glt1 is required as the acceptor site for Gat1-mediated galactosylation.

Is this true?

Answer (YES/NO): YES